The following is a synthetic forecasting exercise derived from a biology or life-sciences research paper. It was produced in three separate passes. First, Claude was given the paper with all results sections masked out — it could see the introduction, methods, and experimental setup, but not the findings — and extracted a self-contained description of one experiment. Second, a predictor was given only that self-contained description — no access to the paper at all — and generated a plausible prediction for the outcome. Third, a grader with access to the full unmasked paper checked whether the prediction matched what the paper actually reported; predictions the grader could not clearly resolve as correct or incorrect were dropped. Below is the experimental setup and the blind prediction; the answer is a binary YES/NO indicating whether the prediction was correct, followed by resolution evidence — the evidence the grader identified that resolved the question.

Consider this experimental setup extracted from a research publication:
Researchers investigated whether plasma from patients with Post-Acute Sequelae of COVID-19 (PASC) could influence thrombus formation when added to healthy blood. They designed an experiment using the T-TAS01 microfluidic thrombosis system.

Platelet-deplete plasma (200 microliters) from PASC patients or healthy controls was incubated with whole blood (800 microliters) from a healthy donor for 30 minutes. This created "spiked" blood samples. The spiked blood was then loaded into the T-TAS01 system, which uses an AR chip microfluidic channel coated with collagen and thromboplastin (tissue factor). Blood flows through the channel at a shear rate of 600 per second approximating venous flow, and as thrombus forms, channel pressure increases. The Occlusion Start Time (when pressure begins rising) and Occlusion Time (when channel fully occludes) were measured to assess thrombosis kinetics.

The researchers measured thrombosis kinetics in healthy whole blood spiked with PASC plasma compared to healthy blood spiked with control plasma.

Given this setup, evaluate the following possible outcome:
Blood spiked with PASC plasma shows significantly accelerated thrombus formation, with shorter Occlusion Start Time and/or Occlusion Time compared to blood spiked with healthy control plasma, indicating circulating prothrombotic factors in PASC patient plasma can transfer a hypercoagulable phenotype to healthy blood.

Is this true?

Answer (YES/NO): NO